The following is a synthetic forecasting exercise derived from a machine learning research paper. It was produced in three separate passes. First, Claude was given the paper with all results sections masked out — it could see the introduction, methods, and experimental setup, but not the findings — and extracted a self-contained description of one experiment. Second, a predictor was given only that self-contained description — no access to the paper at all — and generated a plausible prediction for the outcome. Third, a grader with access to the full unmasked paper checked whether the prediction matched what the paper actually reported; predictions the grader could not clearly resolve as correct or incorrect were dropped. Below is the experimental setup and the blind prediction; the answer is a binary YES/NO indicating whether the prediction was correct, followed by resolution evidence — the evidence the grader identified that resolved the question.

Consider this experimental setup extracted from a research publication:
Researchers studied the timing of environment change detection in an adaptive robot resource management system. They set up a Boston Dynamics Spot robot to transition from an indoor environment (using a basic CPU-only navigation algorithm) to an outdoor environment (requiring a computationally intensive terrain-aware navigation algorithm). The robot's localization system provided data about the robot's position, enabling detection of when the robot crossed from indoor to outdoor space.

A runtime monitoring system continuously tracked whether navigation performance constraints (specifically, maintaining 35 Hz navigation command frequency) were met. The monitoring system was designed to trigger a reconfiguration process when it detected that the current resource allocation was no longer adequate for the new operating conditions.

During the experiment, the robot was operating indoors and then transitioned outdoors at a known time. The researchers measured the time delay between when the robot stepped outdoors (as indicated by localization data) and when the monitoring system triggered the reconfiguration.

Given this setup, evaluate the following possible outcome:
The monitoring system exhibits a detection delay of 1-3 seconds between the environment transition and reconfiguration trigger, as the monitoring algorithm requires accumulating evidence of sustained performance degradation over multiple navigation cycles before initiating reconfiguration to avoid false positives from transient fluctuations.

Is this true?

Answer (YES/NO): NO